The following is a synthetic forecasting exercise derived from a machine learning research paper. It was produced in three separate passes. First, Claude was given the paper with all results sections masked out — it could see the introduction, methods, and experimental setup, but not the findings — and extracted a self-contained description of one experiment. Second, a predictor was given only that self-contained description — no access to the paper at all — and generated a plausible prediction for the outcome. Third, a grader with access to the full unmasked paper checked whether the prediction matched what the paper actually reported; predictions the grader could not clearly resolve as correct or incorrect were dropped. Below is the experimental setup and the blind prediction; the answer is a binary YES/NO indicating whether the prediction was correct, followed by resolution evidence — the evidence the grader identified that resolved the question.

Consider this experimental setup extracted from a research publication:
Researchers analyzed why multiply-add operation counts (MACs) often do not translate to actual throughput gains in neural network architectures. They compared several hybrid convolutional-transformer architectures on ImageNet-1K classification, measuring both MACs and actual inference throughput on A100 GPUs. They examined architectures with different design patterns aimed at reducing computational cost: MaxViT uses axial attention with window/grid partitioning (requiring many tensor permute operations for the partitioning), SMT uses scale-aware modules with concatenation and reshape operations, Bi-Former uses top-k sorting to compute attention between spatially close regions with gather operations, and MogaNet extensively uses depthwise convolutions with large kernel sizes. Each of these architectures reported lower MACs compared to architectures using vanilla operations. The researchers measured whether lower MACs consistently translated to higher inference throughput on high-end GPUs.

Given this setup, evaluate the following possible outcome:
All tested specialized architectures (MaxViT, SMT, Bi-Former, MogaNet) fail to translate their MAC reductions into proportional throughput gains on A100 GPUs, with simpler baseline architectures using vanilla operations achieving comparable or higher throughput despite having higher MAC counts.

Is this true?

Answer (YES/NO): YES